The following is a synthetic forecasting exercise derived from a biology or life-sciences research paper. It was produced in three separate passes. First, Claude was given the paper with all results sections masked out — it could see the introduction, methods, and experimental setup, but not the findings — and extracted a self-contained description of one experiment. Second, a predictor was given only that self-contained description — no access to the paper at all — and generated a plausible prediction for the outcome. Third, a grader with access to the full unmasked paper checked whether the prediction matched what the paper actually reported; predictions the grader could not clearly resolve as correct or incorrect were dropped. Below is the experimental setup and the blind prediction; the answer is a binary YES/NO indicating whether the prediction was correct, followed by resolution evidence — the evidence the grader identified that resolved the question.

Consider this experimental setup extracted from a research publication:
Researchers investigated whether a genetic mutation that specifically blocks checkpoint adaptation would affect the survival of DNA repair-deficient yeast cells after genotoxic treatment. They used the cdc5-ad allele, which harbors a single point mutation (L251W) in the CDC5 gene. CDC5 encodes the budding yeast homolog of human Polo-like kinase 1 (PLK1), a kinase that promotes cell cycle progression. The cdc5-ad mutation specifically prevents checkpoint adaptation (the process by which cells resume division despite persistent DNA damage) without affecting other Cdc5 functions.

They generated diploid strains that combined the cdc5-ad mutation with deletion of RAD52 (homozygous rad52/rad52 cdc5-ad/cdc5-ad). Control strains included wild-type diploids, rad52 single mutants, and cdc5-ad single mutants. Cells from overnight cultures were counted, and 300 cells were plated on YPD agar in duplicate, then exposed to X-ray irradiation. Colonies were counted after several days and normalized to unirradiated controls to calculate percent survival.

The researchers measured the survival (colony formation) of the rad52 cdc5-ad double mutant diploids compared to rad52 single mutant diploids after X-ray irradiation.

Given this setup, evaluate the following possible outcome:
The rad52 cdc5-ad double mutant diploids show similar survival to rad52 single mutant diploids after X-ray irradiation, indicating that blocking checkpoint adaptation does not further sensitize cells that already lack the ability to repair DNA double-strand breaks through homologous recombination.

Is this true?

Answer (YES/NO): NO